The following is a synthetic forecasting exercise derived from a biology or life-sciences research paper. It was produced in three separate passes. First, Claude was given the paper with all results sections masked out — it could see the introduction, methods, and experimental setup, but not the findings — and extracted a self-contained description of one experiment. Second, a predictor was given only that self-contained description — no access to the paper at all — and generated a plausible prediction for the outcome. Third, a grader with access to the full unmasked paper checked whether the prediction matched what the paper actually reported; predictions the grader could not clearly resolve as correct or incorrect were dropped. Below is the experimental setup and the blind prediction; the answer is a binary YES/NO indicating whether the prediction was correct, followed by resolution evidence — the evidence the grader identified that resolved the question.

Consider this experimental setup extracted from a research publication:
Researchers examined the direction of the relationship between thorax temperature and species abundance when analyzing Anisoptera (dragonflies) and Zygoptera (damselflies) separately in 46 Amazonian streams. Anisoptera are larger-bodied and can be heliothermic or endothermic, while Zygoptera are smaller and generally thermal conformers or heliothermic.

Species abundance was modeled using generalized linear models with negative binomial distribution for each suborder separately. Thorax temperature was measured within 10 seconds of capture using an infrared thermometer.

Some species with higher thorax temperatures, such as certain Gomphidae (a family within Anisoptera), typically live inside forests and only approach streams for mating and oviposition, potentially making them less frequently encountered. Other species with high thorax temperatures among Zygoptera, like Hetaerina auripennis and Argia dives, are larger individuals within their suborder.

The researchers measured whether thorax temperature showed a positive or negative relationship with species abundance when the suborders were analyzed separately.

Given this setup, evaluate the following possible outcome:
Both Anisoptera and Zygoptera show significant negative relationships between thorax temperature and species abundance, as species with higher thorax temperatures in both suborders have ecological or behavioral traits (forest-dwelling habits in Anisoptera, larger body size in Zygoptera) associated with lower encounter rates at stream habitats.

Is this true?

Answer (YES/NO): YES